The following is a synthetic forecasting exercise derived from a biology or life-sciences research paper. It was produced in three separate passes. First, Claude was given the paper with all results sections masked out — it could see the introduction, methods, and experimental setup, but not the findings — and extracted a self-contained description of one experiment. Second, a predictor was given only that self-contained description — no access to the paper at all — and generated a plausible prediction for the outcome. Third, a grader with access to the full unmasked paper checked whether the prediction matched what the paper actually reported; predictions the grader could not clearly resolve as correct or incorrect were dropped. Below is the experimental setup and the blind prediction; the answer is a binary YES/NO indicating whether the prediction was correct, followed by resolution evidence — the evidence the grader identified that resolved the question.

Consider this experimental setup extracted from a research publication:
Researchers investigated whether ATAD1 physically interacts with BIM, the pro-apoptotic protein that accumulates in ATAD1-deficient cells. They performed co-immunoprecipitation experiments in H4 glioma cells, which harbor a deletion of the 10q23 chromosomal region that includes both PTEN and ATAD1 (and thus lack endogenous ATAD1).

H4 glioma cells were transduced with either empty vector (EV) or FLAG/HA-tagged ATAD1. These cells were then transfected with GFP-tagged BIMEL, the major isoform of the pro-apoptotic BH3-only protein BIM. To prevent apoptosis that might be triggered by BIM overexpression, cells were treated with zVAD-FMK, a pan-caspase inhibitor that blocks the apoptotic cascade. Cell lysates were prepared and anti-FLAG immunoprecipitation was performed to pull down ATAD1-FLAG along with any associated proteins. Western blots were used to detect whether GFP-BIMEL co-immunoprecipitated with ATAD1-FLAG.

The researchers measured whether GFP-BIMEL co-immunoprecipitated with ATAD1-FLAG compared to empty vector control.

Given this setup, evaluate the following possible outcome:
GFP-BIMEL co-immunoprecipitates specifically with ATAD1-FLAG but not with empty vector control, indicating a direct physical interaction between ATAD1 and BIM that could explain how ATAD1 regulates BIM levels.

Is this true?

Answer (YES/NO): YES